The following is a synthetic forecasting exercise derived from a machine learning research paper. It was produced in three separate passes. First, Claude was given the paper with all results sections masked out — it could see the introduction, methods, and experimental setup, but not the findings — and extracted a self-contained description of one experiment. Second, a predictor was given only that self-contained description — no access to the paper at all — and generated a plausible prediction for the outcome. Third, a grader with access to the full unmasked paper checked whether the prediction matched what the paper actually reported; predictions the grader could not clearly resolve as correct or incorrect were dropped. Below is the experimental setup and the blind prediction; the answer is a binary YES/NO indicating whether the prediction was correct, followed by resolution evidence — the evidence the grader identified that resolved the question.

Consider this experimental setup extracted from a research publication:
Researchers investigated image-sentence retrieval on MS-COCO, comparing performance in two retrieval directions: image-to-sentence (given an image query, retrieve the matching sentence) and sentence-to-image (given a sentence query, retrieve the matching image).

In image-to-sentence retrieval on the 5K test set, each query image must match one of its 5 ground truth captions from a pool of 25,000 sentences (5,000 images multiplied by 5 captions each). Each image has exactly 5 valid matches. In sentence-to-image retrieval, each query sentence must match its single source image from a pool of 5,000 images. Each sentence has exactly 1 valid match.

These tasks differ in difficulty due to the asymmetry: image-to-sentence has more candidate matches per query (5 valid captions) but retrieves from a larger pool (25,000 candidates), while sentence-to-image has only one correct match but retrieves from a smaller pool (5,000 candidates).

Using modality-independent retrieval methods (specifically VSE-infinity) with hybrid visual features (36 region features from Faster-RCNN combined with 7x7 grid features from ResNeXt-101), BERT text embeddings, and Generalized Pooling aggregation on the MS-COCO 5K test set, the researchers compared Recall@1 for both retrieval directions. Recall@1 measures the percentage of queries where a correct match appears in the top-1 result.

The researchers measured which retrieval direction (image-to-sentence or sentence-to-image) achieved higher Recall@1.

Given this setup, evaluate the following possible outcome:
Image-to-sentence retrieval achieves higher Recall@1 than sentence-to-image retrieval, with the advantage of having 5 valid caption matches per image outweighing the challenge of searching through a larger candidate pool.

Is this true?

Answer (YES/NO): YES